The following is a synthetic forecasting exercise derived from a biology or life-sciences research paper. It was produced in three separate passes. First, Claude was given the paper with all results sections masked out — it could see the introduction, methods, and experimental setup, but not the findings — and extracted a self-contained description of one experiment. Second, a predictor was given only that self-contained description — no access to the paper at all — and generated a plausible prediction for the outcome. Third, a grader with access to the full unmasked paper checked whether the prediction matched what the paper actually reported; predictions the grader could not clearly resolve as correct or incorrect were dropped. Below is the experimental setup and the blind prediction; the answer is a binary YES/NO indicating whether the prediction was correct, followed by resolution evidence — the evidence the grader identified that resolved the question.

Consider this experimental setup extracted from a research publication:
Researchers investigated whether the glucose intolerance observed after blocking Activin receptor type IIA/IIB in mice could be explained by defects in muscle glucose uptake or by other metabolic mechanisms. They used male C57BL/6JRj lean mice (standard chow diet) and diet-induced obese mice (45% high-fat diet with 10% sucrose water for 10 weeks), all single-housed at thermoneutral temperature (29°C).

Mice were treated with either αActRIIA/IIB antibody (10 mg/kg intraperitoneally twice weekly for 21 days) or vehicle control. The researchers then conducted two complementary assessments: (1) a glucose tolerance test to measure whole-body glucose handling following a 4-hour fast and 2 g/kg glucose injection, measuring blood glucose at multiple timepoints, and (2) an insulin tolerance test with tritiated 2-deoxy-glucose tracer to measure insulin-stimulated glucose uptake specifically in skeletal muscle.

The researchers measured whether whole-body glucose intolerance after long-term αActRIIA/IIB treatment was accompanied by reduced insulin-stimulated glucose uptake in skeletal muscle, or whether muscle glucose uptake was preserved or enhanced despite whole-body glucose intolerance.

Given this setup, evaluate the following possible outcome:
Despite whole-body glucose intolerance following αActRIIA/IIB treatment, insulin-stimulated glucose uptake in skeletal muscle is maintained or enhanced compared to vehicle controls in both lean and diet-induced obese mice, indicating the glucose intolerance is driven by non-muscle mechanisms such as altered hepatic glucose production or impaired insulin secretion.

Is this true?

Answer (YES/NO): YES